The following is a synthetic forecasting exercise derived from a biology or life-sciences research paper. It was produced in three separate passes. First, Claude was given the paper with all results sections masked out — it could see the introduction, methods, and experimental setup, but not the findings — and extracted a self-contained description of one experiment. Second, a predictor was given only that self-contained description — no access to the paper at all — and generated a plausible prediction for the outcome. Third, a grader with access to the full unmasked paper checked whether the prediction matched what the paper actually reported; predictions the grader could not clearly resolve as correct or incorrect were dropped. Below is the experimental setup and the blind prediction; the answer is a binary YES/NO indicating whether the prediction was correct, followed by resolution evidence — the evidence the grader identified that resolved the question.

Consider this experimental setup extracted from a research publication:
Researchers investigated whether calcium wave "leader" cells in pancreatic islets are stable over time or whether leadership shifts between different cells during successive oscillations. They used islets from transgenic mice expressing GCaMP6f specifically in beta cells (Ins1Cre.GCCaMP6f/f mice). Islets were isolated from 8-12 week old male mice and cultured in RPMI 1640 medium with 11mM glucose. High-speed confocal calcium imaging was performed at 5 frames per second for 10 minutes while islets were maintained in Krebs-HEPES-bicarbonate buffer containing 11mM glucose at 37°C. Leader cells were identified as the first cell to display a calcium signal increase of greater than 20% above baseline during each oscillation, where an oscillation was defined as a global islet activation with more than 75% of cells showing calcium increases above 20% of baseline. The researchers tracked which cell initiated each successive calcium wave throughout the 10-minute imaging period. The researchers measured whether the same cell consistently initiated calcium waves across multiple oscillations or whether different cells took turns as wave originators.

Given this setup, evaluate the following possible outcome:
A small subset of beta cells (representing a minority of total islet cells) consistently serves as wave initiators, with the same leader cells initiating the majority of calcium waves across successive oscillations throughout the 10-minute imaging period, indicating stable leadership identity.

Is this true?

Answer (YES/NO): YES